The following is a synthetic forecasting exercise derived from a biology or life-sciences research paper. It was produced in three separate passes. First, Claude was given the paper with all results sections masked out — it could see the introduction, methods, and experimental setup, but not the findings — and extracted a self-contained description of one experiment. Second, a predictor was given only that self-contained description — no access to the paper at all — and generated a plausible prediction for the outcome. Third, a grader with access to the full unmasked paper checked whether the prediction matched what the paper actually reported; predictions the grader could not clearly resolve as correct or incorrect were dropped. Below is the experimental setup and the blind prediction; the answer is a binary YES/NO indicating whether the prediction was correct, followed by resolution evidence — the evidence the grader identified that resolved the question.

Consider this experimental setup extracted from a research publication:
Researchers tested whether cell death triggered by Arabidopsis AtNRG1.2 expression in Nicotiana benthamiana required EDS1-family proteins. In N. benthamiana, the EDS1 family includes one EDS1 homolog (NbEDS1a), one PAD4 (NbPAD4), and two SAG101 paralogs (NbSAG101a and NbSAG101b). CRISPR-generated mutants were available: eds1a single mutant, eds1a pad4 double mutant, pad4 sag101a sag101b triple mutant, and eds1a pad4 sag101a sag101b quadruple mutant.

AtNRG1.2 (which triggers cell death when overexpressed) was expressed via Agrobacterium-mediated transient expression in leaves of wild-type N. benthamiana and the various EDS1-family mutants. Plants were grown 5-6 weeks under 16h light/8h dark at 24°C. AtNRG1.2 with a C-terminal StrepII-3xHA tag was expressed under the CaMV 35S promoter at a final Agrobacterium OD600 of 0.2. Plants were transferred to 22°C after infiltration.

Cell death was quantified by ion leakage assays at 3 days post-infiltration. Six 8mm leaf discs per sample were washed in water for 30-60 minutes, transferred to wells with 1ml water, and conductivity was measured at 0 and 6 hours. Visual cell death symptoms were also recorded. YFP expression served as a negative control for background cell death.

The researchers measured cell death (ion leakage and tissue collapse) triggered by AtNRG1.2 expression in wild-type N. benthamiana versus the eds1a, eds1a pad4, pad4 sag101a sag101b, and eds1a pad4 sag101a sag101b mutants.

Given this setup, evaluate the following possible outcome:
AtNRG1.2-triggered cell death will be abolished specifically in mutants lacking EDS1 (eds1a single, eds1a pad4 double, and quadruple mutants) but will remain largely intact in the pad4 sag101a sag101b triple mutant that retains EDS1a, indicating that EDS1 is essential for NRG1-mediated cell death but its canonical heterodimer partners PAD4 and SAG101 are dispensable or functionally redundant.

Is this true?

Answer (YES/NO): NO